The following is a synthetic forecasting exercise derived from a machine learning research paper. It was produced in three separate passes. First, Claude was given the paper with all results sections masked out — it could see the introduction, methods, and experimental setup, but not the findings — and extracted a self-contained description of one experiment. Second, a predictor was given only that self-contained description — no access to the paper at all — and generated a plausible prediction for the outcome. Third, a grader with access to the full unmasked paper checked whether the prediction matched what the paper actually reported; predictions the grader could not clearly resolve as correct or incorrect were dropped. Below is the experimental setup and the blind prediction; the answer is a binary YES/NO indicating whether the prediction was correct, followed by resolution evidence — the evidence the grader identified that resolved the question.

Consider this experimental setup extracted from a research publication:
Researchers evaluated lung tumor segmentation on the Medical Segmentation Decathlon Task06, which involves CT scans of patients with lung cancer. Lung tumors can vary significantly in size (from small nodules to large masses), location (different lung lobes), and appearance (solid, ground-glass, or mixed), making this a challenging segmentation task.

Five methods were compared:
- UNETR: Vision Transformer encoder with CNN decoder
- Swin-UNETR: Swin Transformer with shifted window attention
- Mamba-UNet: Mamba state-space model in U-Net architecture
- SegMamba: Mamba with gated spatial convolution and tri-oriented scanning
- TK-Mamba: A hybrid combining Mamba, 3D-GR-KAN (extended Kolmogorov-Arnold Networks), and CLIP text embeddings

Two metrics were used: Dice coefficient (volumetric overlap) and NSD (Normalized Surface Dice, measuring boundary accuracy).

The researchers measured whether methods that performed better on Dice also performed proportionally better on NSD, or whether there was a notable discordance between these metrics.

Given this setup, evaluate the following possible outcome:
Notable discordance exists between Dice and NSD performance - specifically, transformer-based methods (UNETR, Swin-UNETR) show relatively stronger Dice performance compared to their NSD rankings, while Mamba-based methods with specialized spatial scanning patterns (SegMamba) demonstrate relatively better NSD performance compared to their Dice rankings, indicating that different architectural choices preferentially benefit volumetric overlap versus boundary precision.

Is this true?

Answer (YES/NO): NO